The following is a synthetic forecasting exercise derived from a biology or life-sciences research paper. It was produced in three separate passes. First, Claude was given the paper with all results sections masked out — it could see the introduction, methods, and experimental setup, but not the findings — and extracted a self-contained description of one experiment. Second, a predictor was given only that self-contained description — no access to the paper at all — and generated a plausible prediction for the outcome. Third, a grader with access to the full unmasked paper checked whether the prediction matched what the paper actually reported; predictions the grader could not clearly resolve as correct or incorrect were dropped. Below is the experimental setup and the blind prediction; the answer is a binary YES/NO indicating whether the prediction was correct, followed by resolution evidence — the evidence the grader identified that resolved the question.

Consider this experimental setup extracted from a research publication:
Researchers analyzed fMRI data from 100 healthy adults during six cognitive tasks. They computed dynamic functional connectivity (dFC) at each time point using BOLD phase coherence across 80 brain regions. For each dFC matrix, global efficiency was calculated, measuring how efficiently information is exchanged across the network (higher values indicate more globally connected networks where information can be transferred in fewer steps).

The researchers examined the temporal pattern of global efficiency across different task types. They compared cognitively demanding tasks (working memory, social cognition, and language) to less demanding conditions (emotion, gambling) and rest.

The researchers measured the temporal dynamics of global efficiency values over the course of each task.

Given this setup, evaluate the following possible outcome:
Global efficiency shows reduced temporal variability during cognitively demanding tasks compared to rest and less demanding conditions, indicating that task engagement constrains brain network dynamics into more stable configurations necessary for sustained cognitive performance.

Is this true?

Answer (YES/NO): NO